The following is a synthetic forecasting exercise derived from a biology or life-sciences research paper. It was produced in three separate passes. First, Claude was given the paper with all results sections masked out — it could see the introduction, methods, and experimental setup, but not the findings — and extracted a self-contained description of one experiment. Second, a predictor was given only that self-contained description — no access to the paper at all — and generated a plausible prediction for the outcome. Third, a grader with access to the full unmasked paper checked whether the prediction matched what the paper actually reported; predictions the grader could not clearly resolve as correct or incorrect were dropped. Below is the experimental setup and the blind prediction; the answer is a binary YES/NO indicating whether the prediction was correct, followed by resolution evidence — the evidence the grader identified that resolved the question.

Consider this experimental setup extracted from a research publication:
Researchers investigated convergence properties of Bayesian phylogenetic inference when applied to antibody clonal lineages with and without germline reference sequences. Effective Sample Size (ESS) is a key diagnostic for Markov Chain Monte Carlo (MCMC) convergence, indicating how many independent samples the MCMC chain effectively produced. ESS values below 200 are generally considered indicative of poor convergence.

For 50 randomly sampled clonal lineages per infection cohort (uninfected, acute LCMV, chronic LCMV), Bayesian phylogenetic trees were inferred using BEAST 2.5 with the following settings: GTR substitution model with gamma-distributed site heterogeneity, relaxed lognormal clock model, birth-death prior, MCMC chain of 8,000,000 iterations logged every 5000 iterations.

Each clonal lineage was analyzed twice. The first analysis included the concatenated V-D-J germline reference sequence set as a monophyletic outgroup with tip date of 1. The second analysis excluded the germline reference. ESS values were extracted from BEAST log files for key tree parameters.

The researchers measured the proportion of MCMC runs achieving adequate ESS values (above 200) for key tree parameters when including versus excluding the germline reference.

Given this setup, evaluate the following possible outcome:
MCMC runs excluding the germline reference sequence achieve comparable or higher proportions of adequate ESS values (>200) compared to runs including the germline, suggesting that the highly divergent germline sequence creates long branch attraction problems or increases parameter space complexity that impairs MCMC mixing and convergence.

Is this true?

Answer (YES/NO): NO